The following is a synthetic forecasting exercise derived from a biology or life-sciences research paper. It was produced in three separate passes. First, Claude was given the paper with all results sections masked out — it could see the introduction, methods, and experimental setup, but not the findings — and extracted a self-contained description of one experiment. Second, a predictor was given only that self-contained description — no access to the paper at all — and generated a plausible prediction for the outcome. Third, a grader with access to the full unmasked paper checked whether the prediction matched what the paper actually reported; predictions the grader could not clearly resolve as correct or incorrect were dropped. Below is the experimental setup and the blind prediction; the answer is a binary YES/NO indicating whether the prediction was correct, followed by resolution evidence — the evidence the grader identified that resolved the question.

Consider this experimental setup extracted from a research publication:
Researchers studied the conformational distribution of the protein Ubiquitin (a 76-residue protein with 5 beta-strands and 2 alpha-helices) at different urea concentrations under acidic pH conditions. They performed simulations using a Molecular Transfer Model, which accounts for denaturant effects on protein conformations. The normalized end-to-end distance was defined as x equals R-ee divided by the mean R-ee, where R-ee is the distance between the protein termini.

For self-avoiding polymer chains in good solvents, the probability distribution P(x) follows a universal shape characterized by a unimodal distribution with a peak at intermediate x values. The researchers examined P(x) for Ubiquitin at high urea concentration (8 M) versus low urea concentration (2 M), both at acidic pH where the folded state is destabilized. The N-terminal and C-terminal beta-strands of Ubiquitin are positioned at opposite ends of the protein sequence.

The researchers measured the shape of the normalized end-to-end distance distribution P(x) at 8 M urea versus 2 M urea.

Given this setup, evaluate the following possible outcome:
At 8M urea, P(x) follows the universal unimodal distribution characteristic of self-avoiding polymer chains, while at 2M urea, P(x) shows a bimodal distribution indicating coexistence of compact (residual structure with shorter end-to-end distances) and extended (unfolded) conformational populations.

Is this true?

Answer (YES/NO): YES